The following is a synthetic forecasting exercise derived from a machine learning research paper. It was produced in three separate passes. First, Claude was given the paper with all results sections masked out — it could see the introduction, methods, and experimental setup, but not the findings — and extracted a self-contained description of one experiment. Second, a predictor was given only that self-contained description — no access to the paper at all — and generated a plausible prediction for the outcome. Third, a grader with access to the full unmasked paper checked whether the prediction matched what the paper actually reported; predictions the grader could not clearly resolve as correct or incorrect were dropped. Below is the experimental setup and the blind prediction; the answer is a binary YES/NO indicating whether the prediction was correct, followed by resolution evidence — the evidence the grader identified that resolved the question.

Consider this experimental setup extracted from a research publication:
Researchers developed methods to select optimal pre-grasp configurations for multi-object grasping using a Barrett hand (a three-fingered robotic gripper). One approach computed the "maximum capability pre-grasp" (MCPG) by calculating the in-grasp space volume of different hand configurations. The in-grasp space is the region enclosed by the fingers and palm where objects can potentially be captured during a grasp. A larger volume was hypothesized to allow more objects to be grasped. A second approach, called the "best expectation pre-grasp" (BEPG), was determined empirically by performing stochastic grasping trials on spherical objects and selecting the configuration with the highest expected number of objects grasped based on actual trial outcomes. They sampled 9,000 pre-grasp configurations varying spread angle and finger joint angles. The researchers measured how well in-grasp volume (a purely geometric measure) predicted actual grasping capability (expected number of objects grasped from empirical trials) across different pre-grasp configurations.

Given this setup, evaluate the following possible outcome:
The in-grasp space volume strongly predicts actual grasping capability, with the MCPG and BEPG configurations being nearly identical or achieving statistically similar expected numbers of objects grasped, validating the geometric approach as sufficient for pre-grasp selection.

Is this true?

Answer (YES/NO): NO